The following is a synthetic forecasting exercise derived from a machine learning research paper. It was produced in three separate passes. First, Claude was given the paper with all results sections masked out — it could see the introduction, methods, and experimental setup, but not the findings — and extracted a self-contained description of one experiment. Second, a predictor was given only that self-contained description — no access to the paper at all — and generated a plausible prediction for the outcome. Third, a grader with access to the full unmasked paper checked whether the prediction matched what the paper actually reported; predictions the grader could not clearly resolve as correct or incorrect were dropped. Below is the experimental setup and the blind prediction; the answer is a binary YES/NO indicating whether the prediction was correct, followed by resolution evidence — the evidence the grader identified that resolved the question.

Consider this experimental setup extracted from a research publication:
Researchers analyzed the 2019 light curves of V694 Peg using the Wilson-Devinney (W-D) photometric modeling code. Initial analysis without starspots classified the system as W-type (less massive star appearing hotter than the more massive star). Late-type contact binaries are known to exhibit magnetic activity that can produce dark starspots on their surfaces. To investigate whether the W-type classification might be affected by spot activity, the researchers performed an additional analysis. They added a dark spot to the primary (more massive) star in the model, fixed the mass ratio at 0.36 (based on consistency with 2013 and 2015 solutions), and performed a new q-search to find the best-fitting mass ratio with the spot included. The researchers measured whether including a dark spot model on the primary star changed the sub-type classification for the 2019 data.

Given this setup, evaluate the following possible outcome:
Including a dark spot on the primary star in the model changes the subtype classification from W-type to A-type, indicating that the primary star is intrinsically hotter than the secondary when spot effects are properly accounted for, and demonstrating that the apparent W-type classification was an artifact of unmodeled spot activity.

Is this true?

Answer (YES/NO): YES